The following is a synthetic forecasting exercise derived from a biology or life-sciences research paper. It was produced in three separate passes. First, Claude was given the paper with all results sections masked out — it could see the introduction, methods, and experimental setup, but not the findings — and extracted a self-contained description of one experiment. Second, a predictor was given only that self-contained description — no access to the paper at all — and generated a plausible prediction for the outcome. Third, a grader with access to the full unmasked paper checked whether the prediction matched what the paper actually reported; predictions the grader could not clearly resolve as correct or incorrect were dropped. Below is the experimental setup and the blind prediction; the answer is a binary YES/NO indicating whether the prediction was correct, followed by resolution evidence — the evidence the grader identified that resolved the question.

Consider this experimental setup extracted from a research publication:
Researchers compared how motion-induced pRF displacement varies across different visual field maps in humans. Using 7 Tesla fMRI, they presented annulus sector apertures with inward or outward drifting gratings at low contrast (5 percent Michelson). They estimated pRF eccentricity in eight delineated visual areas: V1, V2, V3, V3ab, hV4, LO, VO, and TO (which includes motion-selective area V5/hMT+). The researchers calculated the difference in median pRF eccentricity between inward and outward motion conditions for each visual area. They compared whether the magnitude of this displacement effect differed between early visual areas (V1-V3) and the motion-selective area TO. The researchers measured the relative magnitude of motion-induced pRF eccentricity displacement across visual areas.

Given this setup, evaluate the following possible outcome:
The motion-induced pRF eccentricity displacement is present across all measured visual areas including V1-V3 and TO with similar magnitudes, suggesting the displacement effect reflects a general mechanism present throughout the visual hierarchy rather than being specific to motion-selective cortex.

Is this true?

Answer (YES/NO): NO